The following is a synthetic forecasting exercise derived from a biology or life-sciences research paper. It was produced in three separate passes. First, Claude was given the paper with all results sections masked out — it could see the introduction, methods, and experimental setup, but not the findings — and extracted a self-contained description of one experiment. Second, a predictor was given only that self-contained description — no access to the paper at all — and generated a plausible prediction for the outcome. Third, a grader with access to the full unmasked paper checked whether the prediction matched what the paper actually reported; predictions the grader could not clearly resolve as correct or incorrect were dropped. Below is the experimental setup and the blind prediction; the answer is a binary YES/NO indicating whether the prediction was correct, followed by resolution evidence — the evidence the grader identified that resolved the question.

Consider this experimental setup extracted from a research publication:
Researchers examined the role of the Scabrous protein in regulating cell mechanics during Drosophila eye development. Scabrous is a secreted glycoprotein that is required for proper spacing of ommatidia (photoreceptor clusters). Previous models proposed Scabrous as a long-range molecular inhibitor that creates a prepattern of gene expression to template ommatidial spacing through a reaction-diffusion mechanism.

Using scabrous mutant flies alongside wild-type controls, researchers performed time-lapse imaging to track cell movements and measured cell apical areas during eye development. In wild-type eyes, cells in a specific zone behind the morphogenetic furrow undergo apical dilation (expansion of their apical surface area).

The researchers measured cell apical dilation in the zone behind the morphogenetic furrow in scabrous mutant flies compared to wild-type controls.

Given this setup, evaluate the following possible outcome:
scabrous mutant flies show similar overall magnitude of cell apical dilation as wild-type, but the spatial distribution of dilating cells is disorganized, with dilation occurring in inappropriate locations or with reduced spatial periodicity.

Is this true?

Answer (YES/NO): NO